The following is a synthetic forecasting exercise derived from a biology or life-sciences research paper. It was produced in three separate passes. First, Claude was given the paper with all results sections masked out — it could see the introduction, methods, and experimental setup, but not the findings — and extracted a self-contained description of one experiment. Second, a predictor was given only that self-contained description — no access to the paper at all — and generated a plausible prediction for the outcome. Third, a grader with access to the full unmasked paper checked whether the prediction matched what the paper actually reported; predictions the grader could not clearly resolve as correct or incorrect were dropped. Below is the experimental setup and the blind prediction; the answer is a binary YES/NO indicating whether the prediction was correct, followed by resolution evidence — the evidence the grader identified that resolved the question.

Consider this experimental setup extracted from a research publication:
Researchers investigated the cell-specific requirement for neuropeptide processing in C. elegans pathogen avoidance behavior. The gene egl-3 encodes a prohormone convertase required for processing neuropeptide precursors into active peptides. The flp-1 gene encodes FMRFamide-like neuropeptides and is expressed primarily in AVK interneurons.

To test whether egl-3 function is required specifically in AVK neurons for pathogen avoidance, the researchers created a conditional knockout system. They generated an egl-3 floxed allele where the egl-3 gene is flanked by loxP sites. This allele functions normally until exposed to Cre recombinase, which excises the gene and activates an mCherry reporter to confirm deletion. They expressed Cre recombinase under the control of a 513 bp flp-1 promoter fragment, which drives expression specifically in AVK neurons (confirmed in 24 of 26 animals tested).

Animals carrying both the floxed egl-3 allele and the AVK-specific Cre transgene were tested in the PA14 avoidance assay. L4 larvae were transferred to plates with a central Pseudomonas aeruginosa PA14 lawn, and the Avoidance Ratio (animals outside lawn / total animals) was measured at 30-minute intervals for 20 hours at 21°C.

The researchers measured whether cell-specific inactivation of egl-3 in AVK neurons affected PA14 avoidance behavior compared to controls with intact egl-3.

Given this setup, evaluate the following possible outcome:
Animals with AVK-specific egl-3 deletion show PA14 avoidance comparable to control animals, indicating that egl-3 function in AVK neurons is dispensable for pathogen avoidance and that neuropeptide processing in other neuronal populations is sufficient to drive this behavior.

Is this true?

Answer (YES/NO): NO